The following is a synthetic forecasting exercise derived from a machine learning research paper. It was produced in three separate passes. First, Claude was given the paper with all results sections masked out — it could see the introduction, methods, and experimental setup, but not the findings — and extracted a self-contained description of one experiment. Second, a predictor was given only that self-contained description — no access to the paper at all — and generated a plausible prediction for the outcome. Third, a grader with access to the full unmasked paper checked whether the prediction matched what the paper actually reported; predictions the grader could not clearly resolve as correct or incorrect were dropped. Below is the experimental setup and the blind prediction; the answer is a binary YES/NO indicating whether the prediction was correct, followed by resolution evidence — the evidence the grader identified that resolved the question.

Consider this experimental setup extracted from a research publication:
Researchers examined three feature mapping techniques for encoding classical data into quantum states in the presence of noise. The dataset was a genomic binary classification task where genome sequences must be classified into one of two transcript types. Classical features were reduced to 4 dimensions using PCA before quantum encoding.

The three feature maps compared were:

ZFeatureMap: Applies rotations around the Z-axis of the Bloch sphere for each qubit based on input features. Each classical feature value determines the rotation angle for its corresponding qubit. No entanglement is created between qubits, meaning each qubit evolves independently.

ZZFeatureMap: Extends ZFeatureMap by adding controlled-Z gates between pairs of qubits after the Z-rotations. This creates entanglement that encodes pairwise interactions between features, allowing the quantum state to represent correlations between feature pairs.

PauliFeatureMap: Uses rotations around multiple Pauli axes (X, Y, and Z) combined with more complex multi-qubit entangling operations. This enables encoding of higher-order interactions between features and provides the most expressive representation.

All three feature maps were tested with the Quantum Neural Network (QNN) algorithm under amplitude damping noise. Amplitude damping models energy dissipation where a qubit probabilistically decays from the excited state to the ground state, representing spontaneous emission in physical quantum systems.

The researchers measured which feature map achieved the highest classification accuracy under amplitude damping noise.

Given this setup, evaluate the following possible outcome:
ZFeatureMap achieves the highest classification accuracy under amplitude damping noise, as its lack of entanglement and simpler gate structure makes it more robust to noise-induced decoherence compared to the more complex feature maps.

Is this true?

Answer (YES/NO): YES